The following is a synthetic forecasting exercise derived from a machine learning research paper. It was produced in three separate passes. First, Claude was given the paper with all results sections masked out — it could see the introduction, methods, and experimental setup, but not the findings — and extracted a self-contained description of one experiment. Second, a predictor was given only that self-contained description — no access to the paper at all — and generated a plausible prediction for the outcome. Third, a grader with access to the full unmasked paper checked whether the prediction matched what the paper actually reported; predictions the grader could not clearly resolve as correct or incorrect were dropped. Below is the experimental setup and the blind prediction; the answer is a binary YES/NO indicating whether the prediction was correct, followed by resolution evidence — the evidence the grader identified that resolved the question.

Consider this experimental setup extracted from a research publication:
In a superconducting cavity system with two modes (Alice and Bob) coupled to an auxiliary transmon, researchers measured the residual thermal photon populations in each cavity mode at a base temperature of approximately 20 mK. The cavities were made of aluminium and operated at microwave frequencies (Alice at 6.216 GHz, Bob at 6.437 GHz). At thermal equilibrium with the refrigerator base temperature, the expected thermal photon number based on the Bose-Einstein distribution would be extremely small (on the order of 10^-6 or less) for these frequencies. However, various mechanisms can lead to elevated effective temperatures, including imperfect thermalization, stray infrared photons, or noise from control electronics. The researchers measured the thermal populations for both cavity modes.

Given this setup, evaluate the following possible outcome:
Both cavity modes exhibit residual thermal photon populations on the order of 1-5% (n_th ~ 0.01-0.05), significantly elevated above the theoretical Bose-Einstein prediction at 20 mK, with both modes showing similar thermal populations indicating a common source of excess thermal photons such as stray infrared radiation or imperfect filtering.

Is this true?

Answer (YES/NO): NO